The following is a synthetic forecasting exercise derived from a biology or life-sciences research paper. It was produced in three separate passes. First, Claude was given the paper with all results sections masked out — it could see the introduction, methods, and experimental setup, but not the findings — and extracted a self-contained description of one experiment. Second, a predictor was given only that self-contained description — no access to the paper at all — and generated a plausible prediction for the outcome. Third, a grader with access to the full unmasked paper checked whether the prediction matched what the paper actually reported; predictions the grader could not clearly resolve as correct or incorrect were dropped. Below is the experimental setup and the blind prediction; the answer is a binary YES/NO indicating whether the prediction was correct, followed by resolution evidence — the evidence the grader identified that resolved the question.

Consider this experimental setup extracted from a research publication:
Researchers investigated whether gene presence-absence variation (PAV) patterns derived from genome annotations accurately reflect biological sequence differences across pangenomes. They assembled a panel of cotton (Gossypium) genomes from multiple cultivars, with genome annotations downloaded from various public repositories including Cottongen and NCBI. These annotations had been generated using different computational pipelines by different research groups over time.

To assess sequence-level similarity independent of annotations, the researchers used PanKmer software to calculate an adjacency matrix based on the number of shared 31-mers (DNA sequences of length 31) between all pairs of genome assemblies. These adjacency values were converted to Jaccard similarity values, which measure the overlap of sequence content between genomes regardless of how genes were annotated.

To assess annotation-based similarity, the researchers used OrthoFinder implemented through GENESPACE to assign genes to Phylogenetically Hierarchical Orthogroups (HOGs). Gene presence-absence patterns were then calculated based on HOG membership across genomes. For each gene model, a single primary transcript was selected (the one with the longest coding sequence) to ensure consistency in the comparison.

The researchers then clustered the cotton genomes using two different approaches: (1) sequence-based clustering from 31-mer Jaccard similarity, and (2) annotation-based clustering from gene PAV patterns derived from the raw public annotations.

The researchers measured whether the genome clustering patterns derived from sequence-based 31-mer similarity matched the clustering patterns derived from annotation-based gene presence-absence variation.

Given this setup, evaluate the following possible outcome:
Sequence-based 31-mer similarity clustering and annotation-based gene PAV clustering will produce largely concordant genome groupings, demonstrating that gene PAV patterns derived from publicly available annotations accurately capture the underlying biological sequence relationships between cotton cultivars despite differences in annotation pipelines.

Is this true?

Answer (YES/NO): NO